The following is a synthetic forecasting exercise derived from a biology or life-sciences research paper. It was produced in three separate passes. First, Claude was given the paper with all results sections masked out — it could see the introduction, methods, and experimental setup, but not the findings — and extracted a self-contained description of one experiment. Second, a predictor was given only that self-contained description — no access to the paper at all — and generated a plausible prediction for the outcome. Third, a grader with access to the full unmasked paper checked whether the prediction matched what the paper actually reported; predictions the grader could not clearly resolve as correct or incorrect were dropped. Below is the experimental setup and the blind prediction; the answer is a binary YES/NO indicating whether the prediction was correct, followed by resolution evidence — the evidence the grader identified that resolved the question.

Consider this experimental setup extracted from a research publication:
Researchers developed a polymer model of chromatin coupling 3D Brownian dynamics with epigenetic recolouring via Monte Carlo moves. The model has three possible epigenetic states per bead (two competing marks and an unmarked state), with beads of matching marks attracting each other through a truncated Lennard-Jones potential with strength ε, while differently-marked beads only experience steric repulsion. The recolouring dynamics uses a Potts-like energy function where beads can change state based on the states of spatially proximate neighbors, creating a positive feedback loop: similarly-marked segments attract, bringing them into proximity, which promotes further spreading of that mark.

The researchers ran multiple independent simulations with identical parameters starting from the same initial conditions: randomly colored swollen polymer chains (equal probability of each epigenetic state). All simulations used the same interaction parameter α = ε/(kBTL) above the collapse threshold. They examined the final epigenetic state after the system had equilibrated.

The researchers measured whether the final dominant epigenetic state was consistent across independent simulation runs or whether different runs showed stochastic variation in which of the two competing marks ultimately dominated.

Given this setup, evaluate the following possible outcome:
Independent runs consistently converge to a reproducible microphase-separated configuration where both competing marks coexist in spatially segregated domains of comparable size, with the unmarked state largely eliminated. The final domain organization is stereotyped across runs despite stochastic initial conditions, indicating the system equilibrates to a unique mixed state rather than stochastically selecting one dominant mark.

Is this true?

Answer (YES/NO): NO